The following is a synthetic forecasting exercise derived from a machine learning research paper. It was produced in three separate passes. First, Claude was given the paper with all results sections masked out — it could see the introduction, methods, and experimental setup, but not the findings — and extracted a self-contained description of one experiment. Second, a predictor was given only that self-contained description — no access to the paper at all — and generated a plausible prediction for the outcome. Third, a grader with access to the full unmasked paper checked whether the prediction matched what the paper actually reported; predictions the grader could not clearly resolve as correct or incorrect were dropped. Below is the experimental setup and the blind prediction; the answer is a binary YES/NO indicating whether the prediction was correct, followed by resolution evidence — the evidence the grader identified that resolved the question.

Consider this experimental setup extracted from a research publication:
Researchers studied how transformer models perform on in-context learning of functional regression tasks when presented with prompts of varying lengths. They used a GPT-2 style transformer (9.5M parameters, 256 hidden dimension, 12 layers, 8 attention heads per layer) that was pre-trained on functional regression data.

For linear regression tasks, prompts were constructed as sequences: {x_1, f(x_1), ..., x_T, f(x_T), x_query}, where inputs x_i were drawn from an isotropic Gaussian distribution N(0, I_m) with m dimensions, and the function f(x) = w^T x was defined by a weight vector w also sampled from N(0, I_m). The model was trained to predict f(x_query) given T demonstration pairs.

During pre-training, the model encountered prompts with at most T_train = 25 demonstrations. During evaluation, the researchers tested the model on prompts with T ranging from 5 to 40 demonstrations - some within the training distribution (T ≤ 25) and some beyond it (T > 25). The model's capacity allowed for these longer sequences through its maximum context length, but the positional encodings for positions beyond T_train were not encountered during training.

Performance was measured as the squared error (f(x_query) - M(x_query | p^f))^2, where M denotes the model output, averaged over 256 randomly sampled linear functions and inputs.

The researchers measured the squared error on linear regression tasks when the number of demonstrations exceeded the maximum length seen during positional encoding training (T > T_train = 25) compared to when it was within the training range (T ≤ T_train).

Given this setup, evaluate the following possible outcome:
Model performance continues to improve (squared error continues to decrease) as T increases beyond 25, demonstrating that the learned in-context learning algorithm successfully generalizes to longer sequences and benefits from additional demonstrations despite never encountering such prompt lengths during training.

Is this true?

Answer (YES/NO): NO